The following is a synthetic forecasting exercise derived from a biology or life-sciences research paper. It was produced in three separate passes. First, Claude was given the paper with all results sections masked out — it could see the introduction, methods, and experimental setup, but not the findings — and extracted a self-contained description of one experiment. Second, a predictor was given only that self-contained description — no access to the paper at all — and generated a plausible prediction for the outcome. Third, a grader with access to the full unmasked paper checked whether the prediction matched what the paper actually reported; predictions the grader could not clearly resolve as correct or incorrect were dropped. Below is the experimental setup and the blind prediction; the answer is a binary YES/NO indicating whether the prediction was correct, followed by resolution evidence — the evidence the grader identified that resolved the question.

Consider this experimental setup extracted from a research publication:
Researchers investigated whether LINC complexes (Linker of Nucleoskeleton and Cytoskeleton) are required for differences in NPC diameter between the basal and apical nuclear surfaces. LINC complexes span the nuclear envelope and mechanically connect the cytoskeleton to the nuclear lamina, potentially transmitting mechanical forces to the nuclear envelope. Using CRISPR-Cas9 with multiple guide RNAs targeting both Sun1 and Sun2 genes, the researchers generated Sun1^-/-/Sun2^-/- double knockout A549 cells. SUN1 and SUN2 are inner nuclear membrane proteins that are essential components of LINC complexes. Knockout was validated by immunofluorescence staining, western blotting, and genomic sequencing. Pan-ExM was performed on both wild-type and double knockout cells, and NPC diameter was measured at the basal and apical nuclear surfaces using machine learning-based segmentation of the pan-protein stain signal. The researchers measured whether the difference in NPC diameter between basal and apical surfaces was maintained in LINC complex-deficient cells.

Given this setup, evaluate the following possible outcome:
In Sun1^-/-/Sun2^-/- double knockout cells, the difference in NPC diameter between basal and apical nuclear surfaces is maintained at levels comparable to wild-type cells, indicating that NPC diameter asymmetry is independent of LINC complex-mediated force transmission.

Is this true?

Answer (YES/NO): NO